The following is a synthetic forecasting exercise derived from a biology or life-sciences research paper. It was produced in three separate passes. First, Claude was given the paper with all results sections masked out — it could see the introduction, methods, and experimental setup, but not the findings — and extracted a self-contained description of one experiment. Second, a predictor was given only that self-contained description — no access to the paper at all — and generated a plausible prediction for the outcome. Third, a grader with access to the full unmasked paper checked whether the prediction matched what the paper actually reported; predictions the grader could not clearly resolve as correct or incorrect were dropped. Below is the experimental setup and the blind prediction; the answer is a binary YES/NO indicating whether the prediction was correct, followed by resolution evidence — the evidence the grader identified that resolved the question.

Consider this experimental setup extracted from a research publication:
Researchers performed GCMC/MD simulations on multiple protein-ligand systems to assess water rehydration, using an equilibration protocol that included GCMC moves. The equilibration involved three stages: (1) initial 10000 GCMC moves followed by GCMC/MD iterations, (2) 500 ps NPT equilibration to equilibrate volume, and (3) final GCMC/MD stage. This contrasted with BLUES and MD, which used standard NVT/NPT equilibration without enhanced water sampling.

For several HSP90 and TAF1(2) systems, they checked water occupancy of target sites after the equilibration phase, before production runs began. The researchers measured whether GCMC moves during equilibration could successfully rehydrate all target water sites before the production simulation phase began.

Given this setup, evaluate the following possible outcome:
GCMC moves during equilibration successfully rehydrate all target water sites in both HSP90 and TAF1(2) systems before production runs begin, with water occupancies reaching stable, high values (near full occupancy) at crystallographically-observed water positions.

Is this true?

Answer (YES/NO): YES